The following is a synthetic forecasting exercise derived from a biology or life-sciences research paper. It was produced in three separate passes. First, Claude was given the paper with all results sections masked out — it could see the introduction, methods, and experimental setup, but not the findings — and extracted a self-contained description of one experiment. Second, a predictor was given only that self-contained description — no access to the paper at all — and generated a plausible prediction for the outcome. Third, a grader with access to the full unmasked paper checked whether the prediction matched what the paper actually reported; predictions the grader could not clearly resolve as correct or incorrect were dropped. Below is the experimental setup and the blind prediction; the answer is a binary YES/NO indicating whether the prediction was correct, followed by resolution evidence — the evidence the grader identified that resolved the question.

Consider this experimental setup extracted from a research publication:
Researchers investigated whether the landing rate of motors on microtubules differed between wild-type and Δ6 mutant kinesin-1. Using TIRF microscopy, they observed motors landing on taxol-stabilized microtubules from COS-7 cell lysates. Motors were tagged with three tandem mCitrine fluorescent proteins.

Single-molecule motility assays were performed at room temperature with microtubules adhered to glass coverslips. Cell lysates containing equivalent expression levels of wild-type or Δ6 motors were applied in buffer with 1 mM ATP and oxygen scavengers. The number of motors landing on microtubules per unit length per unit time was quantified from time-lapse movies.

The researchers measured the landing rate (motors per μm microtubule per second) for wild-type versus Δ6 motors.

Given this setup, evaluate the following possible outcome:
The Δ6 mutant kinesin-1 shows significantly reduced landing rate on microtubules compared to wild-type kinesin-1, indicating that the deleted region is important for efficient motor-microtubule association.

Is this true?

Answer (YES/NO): NO